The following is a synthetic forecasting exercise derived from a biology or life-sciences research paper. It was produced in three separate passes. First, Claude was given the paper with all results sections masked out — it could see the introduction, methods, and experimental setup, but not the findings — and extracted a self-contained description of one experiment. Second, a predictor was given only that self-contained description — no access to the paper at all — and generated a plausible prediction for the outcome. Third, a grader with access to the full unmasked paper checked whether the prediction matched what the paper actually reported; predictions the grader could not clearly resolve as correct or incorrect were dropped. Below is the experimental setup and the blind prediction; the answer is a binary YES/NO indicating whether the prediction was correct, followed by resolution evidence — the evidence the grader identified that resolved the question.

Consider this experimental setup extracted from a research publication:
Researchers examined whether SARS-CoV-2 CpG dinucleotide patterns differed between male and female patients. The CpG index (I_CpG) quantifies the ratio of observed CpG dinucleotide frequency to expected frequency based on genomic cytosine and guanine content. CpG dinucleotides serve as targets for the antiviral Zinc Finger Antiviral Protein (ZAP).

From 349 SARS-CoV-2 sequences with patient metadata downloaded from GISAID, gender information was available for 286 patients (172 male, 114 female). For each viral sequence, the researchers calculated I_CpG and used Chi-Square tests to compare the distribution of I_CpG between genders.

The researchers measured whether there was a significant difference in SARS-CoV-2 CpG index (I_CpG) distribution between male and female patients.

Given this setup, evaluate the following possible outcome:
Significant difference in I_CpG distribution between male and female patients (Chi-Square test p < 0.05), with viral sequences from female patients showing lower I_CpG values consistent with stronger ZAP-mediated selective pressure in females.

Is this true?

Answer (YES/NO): NO